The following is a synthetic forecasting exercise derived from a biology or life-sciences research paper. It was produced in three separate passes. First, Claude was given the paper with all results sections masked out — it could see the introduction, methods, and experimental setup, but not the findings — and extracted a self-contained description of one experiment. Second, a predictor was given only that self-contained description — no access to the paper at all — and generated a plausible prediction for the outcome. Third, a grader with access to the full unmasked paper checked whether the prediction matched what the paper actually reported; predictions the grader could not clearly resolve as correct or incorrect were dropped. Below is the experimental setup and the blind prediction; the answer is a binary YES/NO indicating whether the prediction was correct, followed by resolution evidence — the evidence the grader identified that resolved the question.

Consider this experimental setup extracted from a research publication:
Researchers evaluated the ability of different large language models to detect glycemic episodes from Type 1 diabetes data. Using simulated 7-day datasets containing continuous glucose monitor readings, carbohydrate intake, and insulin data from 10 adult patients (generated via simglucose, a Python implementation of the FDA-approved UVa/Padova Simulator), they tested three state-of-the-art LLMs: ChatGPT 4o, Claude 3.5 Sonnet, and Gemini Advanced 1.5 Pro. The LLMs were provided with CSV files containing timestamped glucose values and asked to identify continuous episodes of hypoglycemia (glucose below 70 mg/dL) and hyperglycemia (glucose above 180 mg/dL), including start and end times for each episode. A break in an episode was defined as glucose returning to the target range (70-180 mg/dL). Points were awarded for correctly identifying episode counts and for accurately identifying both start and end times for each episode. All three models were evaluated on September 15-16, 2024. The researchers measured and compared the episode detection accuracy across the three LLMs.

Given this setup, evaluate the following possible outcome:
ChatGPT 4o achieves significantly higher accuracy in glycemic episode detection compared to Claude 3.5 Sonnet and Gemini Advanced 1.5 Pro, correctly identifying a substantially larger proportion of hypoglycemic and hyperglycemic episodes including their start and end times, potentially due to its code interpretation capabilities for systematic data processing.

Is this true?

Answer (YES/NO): YES